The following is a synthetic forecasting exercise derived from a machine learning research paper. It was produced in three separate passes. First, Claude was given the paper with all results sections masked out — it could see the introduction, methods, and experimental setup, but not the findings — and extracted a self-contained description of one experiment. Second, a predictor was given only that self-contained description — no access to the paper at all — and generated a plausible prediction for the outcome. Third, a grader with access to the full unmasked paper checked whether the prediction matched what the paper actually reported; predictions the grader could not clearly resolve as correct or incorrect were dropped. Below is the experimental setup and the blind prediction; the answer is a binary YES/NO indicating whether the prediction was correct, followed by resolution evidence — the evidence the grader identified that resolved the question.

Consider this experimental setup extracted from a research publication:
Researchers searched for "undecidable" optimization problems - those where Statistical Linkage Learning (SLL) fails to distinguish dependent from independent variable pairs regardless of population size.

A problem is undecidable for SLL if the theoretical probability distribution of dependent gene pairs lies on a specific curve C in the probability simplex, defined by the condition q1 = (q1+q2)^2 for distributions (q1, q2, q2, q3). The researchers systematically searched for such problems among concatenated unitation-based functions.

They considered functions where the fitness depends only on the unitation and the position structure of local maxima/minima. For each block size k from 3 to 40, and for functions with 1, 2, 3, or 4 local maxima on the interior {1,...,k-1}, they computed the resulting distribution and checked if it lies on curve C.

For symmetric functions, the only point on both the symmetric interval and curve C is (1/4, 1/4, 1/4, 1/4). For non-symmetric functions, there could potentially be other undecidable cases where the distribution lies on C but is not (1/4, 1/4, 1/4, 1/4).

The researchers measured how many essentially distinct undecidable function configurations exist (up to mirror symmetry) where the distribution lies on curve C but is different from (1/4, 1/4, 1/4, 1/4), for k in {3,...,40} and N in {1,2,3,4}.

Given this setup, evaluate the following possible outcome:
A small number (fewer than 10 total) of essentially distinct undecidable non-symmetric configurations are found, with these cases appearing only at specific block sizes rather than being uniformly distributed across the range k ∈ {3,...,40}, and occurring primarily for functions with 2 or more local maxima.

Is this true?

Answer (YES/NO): NO